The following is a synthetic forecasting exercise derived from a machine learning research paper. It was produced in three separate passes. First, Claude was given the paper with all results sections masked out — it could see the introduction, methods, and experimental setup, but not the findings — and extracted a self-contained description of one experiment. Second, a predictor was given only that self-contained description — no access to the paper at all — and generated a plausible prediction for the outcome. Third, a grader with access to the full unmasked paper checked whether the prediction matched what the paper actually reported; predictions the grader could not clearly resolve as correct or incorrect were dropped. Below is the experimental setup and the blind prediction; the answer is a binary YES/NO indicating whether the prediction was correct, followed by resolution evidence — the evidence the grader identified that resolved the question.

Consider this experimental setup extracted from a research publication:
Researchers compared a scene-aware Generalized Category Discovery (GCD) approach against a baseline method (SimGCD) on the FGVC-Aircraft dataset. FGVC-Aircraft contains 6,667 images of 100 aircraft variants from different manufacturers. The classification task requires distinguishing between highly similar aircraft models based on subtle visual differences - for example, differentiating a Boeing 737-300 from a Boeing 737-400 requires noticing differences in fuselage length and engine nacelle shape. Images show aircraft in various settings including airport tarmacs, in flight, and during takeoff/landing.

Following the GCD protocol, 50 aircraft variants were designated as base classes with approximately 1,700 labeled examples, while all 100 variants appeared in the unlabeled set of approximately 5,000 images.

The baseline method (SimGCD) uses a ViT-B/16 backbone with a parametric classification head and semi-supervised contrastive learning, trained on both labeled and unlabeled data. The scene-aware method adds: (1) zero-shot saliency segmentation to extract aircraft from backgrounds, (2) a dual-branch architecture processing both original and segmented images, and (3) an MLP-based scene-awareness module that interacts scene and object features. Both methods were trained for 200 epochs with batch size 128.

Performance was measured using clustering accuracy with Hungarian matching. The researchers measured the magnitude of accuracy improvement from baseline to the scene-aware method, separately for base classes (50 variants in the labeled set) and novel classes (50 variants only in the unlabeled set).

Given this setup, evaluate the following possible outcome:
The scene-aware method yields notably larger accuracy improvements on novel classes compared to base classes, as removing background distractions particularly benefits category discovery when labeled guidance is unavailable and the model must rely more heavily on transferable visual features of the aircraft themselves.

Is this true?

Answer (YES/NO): NO